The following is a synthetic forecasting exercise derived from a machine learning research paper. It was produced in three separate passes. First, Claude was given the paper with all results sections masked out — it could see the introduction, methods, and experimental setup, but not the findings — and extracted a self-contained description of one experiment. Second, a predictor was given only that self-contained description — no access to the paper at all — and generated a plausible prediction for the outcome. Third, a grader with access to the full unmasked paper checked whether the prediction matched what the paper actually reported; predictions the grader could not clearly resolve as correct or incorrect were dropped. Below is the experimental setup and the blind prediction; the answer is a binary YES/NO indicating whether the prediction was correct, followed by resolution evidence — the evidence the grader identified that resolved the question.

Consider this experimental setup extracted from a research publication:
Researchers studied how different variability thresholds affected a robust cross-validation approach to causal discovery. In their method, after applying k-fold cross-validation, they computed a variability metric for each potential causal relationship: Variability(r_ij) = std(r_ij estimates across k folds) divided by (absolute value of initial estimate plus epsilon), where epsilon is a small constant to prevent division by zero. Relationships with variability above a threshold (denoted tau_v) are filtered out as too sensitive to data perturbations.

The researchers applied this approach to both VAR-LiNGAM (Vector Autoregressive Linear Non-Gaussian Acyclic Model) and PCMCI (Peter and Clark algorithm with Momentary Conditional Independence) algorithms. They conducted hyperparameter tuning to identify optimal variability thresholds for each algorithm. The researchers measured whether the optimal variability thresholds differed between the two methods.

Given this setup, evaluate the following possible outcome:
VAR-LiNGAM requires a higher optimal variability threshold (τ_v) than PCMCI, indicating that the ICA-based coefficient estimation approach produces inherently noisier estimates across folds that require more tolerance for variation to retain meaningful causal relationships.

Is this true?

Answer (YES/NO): NO